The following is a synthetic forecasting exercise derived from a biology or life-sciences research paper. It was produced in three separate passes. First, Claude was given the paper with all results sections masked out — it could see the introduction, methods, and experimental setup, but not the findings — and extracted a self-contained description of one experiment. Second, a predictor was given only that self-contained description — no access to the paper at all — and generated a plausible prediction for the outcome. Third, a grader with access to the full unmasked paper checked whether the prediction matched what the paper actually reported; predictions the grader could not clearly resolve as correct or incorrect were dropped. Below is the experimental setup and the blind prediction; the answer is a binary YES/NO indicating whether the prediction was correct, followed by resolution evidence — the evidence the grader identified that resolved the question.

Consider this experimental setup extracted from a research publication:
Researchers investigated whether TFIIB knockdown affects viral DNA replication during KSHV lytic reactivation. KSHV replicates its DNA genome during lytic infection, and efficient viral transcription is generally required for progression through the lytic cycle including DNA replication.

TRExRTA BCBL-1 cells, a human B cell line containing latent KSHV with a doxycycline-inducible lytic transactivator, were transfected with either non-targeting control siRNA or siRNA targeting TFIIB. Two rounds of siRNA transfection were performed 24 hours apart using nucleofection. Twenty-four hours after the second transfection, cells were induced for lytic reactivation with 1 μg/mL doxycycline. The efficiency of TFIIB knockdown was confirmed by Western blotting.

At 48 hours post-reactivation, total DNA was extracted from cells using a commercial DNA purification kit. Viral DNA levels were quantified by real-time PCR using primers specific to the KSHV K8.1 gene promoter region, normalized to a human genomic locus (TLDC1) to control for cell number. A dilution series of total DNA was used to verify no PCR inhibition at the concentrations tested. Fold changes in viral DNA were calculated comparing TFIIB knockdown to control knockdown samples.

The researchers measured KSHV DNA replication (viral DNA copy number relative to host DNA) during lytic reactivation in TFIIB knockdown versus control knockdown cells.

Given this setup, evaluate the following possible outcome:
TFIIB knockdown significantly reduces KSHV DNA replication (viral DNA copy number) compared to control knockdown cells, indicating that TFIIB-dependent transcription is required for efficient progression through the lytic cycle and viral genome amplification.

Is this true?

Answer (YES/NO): YES